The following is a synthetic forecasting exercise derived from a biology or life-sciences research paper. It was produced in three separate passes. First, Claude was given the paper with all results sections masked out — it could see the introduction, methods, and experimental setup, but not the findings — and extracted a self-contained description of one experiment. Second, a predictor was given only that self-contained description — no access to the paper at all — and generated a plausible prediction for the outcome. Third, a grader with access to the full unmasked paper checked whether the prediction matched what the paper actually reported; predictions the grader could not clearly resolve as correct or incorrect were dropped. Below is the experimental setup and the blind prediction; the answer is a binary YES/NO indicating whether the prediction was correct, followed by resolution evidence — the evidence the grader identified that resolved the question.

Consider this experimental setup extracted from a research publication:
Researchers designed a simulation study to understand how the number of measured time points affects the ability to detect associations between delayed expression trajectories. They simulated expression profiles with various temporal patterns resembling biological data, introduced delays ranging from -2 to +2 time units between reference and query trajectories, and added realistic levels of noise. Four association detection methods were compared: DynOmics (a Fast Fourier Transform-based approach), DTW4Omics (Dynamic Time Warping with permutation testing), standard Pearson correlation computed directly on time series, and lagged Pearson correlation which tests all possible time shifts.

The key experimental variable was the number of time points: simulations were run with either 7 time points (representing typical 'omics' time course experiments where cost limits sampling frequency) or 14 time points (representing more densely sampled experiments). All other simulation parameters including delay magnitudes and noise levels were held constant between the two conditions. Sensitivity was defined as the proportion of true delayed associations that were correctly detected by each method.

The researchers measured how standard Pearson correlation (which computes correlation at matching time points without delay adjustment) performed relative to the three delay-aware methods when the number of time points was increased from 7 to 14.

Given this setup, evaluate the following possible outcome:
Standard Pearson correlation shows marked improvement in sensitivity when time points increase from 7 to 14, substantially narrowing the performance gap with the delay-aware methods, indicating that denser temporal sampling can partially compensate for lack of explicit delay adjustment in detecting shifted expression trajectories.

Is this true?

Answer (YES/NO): NO